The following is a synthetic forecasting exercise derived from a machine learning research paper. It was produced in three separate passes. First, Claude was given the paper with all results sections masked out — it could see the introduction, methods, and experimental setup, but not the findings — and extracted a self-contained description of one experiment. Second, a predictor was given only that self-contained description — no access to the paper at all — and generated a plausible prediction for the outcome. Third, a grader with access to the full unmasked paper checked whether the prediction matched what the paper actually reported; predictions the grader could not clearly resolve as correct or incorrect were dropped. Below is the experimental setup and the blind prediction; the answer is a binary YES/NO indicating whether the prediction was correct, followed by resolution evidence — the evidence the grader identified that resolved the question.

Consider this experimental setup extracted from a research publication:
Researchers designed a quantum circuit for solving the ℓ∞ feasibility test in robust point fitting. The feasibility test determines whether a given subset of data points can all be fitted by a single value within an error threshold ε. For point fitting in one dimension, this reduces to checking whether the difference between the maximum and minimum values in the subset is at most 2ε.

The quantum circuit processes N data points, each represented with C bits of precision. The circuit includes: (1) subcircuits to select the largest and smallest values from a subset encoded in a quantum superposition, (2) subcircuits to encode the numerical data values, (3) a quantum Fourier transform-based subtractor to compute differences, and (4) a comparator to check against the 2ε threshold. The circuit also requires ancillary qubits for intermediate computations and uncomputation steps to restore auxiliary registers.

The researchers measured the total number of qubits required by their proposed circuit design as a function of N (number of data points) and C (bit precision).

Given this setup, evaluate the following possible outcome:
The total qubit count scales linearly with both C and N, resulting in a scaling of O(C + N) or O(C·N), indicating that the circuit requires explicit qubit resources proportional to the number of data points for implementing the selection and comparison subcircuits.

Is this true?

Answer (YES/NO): YES